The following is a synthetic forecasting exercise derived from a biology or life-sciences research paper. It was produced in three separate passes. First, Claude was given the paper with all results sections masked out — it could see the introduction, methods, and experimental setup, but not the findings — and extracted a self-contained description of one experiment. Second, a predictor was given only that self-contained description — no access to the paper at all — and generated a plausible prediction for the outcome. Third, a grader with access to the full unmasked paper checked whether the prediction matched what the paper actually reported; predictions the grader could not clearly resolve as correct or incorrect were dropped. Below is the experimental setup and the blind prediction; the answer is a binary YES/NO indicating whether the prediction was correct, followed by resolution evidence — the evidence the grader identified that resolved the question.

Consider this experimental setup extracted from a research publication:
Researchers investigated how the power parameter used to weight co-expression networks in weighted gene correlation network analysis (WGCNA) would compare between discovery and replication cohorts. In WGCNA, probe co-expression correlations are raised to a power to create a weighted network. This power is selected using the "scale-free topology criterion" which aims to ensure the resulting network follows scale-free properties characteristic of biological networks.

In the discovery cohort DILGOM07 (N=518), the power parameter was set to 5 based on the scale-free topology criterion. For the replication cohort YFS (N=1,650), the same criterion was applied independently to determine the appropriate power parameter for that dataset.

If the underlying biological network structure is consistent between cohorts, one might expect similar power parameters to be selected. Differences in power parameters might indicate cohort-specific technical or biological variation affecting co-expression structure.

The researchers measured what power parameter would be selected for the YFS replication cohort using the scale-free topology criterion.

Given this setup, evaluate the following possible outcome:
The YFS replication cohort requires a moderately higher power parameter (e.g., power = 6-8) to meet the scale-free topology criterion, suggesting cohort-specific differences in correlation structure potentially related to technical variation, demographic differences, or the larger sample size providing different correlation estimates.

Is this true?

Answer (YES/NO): NO